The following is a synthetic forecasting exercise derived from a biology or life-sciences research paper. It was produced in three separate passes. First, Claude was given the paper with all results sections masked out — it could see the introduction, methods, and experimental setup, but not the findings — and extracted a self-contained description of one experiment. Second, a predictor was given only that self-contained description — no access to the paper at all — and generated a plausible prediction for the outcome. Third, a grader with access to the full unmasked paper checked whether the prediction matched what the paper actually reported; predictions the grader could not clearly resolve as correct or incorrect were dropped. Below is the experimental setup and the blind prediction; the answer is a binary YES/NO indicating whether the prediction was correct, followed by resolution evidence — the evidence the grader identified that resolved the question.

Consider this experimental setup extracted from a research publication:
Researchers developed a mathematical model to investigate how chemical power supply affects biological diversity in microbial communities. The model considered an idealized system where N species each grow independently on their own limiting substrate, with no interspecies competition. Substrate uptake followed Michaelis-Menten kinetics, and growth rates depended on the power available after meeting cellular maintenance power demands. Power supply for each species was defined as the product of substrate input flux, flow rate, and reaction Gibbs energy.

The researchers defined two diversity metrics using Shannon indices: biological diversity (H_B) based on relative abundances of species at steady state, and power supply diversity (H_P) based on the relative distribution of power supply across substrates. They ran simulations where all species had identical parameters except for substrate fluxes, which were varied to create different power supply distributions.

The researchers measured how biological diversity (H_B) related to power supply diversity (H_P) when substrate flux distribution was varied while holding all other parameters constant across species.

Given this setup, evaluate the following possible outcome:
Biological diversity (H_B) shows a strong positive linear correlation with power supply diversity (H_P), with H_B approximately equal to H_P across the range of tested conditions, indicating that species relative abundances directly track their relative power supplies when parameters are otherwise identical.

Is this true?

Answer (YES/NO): YES